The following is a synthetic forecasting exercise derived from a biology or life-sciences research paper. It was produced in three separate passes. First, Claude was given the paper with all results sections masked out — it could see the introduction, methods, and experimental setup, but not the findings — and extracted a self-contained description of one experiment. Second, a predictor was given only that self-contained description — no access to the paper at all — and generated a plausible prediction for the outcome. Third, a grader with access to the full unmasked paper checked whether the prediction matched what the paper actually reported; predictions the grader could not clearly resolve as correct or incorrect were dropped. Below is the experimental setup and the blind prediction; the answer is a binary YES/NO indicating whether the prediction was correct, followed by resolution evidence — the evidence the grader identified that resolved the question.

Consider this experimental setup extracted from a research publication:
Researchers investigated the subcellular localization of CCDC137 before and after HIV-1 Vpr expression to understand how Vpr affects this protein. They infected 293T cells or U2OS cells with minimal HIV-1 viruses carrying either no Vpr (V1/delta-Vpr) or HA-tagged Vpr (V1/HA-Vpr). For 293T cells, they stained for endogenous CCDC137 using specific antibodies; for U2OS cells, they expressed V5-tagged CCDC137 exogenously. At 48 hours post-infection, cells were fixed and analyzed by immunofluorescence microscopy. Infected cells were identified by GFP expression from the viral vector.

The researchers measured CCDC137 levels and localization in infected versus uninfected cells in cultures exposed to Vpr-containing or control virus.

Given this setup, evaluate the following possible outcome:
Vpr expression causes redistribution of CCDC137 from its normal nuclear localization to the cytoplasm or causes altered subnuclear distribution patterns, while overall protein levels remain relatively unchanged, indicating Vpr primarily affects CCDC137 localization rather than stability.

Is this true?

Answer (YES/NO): NO